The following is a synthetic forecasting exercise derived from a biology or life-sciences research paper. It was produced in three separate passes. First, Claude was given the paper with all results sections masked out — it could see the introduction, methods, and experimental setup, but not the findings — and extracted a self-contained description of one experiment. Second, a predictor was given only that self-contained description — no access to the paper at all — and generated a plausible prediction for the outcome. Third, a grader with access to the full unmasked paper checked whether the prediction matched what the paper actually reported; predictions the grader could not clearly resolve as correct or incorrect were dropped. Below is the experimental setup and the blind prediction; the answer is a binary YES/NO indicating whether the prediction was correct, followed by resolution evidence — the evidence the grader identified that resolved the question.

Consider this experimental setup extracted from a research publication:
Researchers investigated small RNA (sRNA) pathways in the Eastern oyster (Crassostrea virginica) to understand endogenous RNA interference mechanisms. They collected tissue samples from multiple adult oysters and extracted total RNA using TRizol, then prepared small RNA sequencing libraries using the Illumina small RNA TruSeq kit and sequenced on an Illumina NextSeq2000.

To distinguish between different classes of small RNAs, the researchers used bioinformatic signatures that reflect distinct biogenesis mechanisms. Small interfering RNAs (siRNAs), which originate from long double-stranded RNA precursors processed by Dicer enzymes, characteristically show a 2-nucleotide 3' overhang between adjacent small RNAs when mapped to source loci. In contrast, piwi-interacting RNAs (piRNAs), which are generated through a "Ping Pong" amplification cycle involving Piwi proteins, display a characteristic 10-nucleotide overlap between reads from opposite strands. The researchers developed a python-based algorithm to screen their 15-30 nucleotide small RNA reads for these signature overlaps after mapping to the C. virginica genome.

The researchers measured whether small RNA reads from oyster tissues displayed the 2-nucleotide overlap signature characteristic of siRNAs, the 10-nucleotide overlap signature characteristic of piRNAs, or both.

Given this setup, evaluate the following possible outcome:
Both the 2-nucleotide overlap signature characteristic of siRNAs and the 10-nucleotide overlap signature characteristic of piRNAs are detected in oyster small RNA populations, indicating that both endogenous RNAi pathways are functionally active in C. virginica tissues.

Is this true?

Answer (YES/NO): NO